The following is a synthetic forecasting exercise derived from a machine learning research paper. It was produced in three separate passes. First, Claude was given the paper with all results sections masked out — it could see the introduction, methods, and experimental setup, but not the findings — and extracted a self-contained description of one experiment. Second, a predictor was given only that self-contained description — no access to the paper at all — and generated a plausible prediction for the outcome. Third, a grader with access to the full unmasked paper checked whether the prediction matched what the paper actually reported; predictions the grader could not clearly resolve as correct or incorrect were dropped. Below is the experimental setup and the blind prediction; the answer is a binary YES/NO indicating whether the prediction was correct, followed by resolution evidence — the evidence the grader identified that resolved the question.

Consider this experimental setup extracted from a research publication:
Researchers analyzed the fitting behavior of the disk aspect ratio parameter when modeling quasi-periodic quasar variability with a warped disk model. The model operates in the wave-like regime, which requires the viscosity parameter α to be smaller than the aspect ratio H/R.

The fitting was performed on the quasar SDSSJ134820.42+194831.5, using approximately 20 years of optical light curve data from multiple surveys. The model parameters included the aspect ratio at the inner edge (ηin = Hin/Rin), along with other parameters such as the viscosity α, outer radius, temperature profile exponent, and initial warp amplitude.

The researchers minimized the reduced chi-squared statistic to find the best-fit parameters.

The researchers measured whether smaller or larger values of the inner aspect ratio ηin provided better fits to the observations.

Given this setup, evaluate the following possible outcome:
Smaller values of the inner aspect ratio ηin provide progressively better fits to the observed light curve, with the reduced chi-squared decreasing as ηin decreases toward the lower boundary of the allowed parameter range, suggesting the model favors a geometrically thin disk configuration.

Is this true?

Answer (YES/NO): NO